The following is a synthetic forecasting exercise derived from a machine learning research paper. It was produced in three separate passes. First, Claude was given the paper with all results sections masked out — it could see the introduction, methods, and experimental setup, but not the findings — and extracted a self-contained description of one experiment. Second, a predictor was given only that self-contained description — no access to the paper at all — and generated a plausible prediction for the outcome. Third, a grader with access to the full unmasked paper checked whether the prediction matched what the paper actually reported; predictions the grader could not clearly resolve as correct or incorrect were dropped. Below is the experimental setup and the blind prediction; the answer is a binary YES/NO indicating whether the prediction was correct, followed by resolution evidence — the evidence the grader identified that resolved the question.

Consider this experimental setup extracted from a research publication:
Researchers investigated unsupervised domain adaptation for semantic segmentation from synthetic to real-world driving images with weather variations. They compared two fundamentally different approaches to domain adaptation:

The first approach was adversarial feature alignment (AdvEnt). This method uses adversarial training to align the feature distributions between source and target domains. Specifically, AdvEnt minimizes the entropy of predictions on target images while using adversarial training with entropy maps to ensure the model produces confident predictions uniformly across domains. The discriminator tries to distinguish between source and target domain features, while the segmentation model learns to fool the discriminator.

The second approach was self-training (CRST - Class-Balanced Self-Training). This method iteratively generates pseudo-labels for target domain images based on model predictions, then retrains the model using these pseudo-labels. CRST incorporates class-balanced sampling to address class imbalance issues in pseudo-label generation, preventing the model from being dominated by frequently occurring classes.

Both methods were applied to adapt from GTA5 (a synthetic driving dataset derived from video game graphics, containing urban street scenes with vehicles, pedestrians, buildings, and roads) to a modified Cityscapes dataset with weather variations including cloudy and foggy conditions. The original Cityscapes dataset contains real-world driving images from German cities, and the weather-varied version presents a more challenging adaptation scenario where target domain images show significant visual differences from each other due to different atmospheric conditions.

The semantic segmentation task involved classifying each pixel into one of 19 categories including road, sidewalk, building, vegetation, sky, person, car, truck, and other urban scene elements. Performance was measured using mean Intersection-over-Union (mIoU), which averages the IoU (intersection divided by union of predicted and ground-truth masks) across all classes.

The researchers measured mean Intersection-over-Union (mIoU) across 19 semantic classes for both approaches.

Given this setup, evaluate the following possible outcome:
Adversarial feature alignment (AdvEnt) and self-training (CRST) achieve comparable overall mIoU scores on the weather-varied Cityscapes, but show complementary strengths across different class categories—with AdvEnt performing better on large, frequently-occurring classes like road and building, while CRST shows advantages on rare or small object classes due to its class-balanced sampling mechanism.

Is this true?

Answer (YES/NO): NO